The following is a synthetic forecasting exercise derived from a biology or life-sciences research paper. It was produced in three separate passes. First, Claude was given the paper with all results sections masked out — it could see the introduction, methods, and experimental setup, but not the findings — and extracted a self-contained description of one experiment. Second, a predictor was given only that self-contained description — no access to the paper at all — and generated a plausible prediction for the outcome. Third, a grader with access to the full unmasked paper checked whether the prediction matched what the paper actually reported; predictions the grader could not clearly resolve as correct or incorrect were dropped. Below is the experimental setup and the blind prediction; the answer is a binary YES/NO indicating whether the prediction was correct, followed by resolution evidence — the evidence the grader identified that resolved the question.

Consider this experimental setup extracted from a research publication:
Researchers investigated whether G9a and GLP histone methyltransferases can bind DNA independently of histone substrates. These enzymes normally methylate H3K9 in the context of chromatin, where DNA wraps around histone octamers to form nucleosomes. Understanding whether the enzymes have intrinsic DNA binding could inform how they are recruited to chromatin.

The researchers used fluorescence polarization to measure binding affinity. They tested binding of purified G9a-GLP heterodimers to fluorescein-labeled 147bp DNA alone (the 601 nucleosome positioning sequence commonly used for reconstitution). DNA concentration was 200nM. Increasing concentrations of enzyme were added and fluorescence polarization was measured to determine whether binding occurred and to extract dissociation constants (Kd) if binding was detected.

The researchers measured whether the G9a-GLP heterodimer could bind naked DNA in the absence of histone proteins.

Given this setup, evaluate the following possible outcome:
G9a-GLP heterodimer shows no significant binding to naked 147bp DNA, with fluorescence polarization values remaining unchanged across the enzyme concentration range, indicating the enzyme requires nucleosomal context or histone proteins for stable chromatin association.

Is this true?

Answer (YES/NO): YES